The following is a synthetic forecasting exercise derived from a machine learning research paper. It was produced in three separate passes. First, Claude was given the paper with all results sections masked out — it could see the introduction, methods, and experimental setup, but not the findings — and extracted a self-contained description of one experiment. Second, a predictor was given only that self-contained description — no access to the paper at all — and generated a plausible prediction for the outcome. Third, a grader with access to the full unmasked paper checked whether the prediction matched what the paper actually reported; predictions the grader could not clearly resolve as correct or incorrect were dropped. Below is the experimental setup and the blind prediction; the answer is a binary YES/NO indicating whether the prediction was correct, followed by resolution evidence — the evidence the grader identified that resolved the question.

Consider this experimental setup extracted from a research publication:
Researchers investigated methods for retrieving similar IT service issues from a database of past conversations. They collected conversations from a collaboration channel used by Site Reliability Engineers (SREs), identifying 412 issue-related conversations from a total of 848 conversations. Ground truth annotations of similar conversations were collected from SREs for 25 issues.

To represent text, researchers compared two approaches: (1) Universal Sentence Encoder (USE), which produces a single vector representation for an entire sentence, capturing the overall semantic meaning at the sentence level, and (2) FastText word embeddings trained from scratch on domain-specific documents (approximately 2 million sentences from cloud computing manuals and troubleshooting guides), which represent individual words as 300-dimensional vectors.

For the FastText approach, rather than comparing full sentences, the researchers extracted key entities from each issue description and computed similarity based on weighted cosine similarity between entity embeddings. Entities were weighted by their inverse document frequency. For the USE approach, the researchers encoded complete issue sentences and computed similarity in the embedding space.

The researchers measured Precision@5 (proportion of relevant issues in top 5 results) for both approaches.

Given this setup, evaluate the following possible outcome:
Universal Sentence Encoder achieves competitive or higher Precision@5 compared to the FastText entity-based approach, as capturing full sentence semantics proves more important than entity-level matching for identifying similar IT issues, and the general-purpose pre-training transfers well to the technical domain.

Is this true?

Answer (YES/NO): NO